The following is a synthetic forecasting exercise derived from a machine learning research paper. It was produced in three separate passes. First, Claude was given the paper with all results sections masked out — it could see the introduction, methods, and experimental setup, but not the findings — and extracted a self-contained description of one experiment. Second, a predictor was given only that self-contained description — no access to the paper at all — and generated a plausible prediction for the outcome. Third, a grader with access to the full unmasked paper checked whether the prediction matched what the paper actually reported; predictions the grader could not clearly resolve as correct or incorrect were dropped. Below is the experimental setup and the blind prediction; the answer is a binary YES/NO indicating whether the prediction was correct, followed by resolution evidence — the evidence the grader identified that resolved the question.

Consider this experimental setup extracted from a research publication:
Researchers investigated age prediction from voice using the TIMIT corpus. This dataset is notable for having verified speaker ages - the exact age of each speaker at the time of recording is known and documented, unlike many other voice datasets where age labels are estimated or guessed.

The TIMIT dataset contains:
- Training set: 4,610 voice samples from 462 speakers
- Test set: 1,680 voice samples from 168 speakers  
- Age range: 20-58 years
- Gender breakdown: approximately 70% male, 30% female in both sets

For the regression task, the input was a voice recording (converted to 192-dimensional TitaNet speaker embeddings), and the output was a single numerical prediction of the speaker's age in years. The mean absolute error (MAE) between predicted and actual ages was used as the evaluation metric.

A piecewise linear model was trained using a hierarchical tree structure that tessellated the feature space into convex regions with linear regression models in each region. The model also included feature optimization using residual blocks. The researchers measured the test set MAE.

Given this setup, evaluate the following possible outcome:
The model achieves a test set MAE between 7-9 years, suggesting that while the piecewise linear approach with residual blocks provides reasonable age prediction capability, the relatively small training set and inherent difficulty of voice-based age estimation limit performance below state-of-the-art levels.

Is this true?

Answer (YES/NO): NO